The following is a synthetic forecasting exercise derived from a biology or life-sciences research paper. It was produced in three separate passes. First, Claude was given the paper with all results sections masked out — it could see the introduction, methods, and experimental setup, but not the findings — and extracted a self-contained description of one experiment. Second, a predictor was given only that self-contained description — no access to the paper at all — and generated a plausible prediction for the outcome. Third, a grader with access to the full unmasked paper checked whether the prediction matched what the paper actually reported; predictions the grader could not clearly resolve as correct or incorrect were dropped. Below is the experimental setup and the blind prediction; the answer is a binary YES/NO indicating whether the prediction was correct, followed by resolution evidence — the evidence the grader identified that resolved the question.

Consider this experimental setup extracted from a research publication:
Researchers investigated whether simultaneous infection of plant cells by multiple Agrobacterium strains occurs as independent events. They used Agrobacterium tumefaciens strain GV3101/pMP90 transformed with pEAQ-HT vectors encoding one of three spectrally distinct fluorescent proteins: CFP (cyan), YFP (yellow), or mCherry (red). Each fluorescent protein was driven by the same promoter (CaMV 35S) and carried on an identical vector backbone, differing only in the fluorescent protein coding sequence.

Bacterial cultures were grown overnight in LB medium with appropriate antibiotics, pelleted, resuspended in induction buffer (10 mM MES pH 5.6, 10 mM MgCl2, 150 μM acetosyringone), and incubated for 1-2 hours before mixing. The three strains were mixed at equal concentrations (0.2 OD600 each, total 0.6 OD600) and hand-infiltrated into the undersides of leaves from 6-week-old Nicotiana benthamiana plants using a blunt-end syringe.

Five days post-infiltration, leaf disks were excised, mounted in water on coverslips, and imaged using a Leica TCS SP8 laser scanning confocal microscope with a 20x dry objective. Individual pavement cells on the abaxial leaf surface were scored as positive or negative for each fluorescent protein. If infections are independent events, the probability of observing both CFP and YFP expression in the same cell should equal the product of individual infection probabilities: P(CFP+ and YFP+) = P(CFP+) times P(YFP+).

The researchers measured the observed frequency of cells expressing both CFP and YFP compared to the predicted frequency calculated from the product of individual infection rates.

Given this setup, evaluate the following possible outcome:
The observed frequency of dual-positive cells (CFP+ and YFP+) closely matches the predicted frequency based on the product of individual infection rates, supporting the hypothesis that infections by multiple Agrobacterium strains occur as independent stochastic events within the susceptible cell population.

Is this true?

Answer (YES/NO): YES